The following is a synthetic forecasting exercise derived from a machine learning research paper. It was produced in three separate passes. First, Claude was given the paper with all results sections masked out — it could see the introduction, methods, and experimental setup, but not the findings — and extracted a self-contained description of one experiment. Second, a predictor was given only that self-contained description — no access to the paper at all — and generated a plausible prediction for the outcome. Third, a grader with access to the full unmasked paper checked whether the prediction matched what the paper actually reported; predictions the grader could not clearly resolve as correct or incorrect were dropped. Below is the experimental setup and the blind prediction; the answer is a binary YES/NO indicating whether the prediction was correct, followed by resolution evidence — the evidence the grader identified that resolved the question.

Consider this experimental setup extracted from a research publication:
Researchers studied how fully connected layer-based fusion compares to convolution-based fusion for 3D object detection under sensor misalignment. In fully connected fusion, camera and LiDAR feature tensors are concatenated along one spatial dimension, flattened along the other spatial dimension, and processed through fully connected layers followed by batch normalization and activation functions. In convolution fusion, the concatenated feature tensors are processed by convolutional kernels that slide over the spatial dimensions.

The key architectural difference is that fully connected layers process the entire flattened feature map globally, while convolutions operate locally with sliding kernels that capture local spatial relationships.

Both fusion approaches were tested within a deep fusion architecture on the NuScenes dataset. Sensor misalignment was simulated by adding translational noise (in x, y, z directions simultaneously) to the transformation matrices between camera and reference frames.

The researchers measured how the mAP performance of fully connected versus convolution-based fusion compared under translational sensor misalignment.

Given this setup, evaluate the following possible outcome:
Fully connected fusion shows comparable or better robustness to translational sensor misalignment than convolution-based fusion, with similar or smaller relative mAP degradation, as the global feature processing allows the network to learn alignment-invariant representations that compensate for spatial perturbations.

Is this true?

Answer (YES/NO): NO